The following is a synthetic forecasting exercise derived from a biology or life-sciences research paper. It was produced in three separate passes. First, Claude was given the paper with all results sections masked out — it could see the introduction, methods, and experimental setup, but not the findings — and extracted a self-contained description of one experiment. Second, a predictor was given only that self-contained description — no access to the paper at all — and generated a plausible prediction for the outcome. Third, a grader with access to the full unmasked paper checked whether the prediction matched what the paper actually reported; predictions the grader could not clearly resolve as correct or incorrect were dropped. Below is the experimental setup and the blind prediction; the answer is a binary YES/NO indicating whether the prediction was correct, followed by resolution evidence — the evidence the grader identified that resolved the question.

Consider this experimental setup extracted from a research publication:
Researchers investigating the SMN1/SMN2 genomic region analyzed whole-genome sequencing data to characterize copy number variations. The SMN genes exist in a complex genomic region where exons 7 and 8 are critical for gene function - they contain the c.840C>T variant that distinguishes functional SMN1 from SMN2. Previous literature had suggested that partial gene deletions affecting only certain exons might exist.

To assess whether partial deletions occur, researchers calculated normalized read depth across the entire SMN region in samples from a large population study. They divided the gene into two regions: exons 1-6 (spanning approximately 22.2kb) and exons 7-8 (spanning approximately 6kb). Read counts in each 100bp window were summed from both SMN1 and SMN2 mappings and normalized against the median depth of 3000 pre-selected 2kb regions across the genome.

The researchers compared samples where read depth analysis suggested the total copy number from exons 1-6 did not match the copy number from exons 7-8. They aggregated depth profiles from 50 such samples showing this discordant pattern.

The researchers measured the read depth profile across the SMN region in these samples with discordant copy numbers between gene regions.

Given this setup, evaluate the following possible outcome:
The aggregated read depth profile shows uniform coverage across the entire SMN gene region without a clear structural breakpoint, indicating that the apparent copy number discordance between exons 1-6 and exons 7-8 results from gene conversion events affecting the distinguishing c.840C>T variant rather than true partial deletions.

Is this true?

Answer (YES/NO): NO